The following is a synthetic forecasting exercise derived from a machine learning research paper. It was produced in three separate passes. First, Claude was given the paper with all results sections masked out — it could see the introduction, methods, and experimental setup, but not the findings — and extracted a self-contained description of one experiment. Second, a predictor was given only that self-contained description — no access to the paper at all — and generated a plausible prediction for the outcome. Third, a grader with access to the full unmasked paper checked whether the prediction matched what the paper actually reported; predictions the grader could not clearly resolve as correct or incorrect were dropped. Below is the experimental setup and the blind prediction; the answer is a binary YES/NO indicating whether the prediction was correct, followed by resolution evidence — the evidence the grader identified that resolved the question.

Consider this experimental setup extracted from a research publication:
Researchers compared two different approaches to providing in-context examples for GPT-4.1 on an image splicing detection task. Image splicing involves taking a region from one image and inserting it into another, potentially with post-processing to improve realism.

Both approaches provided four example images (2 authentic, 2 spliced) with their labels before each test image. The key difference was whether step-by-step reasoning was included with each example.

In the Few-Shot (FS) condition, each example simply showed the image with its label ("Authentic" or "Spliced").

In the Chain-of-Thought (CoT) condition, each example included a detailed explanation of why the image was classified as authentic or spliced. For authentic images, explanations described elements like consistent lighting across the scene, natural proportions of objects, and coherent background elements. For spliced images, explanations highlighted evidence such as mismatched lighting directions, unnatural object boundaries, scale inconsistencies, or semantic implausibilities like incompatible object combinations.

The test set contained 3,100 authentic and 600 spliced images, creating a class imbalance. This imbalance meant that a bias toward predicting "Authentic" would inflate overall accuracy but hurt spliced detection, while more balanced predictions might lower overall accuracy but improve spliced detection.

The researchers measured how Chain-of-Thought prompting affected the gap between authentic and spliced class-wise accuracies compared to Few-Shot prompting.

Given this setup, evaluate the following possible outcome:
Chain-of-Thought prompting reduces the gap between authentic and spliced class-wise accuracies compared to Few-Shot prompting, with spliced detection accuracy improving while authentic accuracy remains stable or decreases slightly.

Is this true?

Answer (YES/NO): YES